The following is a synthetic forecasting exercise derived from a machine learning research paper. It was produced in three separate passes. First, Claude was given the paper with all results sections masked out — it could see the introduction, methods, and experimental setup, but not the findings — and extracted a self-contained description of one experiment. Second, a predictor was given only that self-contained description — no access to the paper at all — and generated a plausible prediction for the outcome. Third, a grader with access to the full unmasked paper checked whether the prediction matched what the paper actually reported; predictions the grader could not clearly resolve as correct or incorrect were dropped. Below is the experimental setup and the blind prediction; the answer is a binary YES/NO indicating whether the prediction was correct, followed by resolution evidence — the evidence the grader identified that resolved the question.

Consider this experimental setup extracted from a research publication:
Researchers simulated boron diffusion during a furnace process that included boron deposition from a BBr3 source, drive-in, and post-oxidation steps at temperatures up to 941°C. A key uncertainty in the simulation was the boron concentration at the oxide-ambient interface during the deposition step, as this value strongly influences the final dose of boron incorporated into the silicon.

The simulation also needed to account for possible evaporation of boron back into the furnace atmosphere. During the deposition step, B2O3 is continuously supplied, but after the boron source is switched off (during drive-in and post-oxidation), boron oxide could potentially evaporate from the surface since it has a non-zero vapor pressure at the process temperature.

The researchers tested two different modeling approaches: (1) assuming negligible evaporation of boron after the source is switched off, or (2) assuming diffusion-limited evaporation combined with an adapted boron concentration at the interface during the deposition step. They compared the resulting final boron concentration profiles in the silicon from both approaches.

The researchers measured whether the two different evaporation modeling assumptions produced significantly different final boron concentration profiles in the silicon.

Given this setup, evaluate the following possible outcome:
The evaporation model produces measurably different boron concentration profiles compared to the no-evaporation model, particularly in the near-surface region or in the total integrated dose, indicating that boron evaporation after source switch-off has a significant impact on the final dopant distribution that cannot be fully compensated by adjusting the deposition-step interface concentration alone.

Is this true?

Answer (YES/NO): NO